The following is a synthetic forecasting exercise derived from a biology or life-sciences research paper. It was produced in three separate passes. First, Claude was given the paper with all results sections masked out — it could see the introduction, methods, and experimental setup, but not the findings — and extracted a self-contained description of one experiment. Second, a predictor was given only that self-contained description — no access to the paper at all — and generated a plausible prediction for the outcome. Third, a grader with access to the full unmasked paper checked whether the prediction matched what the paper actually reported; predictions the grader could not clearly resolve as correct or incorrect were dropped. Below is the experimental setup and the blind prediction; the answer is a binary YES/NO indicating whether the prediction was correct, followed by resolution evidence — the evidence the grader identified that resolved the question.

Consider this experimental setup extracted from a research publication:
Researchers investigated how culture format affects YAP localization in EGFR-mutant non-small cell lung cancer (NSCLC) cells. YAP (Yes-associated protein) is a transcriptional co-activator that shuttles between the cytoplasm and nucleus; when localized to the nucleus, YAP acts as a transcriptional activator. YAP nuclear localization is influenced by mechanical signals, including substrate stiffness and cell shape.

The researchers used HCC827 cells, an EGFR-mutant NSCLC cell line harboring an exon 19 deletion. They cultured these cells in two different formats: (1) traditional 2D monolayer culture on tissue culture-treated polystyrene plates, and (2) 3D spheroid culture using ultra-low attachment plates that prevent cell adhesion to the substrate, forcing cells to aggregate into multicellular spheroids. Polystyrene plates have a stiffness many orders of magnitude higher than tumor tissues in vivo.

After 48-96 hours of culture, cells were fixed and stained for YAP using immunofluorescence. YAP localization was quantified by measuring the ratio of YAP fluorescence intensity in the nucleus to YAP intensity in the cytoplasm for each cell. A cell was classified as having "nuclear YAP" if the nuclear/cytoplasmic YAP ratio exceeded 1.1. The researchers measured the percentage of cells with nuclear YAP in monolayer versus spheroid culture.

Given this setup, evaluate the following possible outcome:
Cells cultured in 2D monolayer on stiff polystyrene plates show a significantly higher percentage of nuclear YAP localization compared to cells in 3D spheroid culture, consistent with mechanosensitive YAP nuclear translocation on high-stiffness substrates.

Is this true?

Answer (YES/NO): YES